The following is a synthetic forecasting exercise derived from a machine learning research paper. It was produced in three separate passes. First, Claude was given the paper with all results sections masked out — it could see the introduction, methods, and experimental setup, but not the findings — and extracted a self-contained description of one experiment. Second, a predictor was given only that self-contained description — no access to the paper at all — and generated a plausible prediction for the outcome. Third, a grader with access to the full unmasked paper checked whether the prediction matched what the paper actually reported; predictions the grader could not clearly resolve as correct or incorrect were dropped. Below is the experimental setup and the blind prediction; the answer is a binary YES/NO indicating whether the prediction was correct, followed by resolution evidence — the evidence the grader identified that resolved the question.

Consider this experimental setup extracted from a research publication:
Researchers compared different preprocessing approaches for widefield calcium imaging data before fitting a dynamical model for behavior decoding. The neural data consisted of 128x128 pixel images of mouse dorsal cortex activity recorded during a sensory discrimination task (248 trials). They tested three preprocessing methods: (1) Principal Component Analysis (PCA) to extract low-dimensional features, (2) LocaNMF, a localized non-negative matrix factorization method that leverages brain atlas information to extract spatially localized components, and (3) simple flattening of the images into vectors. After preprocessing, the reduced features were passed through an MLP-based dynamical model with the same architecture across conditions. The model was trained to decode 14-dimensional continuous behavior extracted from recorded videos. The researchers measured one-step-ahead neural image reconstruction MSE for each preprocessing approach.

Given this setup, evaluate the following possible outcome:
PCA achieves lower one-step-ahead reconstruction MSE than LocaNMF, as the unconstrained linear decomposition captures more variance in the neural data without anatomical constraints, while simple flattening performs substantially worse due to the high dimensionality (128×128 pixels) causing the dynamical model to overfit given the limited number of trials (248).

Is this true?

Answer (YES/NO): NO